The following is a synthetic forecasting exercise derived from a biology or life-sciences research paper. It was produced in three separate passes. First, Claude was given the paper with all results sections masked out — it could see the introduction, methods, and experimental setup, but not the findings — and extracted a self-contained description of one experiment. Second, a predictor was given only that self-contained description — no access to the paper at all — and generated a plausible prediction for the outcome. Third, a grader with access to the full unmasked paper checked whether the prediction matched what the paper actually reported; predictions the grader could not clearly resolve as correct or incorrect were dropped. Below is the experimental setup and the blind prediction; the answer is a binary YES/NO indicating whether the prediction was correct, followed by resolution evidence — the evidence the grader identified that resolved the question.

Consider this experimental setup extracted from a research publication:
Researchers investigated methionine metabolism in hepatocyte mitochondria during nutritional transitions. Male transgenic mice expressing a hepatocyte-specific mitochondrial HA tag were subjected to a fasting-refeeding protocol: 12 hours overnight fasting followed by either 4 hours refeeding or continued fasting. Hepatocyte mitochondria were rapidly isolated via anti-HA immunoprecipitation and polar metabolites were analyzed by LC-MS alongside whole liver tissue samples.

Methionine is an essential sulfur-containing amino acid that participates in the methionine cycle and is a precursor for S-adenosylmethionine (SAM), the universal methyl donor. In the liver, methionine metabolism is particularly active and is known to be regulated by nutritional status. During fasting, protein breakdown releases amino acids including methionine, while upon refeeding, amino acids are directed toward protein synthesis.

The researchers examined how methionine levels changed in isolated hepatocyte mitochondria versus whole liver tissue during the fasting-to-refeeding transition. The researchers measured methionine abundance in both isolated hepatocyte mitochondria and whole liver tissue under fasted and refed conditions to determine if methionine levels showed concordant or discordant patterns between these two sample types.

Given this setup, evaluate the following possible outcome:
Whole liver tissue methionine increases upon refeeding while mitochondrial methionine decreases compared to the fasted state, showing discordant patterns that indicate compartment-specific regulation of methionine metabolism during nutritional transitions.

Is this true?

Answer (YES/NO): NO